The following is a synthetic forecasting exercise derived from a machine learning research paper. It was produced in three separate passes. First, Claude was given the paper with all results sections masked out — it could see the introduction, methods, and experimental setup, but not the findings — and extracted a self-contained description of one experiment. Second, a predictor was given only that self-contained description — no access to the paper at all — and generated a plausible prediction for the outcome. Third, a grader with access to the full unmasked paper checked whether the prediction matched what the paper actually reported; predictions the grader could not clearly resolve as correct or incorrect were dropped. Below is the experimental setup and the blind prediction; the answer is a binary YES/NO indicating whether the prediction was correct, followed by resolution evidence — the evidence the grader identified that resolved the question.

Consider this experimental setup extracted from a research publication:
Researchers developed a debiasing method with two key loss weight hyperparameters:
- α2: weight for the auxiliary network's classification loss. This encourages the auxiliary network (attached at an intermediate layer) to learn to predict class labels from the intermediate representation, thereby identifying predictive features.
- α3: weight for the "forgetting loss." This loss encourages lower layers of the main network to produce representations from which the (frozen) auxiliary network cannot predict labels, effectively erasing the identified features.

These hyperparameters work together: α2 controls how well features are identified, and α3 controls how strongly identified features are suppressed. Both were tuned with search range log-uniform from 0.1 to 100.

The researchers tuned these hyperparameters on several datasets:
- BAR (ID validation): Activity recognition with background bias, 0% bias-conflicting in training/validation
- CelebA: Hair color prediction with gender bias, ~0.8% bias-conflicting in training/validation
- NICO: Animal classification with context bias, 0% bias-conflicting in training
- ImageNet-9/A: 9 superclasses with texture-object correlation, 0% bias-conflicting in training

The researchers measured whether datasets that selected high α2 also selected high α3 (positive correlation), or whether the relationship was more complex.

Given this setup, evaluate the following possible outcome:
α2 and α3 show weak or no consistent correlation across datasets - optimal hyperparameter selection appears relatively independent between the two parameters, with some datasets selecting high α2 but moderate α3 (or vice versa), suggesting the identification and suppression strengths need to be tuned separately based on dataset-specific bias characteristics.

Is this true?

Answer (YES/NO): YES